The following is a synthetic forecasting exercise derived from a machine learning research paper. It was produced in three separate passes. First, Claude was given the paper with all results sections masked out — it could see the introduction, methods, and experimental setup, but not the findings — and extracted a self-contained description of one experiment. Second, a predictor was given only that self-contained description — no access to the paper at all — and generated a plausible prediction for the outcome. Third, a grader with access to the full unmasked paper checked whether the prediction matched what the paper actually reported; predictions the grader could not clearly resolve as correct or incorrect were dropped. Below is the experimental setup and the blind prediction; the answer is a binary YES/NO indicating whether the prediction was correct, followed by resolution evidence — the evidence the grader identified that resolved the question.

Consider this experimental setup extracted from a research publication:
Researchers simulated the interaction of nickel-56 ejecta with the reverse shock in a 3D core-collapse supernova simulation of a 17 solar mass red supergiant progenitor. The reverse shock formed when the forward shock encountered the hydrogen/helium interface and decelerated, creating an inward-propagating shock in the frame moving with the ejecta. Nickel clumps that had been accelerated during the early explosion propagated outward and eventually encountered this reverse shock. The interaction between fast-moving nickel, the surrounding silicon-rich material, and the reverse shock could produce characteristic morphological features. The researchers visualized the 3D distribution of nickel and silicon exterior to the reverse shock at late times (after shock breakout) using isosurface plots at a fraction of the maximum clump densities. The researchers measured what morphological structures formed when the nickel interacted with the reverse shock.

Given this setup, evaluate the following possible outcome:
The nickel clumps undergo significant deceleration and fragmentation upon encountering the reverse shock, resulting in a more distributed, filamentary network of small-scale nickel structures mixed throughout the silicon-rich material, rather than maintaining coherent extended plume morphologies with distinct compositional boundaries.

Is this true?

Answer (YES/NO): NO